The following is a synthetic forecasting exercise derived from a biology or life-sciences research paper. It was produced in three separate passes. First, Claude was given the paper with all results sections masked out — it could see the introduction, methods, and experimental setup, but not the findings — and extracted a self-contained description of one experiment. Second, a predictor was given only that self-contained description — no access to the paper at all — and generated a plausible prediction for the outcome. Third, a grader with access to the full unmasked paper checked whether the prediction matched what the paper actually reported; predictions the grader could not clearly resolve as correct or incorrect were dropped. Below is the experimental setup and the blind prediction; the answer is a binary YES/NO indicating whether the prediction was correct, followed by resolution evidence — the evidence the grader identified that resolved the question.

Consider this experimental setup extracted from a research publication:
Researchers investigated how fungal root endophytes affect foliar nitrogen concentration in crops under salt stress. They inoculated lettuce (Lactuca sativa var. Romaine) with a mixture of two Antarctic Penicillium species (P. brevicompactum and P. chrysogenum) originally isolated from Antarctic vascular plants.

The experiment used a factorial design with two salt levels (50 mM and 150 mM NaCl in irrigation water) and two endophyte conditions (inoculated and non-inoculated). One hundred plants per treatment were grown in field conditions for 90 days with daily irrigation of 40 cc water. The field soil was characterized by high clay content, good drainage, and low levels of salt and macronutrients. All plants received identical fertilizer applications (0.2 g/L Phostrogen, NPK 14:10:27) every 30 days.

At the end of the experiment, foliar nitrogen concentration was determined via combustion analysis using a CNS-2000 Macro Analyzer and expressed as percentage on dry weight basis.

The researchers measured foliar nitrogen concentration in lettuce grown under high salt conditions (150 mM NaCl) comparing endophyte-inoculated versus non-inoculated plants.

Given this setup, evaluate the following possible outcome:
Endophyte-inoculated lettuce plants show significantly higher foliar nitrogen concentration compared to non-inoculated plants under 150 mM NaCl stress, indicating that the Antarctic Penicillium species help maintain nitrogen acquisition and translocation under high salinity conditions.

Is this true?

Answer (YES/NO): YES